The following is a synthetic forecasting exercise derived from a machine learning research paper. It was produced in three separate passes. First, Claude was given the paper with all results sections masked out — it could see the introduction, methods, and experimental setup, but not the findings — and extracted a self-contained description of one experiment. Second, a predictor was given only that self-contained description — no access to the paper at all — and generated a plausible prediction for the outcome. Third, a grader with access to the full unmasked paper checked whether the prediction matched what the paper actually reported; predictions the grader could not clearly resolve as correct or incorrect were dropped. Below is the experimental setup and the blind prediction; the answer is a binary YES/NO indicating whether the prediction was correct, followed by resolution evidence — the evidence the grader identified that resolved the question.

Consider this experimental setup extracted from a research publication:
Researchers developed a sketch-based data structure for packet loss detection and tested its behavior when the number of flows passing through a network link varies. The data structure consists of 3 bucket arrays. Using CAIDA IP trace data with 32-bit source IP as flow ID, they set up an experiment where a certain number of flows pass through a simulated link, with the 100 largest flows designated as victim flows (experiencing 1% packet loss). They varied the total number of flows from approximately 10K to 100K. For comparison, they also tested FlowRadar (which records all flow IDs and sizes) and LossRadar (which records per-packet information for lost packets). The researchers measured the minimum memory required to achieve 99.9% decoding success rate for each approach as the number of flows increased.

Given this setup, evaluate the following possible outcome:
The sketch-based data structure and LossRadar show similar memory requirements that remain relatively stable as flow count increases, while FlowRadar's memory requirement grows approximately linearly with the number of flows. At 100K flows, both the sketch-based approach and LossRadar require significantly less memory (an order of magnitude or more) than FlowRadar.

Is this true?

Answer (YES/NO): NO